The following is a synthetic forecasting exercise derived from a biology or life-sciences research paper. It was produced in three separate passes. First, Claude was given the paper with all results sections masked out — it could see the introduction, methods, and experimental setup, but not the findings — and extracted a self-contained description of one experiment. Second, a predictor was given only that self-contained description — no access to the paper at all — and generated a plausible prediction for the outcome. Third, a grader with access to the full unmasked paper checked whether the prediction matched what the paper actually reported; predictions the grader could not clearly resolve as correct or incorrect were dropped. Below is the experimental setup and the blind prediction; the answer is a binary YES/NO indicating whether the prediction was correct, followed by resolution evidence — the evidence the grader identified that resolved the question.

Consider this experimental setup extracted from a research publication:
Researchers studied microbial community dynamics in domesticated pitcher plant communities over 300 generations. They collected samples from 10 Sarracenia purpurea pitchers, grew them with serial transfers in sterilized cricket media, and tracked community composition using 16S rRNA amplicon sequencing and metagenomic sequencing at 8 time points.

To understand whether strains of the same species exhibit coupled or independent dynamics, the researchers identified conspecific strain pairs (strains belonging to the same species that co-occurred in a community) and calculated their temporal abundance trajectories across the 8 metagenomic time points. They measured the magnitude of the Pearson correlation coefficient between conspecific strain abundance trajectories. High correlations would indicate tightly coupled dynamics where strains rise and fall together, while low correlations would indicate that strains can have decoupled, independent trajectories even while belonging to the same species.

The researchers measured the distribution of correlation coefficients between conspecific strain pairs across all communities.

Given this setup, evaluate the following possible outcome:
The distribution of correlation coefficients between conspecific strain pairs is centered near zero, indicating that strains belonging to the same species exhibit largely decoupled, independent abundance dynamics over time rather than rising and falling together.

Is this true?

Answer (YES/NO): NO